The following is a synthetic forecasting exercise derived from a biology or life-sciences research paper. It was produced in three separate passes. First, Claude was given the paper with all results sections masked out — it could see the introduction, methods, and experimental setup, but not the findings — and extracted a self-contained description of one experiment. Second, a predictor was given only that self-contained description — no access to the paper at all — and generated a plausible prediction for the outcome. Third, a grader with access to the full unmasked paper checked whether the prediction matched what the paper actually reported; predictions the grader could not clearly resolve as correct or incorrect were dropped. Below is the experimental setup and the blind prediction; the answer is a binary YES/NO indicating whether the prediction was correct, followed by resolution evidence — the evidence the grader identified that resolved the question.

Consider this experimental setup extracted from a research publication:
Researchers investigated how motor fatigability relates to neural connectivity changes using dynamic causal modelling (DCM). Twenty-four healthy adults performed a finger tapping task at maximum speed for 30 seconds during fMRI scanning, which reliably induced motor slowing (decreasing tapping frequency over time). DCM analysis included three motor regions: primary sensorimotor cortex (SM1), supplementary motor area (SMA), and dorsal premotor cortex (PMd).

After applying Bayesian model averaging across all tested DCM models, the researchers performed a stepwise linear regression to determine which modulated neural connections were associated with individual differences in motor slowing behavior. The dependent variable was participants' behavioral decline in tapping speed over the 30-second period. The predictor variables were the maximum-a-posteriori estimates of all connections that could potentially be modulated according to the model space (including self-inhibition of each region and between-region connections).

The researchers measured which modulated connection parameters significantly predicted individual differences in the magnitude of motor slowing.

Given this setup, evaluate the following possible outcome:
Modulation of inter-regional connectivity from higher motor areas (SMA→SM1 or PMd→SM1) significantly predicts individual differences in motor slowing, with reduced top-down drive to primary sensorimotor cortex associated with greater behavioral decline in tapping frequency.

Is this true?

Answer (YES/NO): NO